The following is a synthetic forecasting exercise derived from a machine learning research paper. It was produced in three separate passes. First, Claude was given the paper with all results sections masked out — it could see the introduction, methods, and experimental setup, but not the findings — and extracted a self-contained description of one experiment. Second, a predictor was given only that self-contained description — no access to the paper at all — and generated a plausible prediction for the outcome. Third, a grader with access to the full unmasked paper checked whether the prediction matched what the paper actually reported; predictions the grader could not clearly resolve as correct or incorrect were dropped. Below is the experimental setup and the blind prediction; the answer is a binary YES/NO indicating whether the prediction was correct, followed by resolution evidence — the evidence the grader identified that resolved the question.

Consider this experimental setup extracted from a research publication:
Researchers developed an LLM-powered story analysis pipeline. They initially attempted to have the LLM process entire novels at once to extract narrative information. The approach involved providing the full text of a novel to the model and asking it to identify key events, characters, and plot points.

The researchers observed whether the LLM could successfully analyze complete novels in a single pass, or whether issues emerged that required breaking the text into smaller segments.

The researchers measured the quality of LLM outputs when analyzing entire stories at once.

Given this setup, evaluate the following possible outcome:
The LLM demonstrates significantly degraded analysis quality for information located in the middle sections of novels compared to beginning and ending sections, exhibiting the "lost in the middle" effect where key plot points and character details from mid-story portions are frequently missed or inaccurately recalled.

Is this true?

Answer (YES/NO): NO